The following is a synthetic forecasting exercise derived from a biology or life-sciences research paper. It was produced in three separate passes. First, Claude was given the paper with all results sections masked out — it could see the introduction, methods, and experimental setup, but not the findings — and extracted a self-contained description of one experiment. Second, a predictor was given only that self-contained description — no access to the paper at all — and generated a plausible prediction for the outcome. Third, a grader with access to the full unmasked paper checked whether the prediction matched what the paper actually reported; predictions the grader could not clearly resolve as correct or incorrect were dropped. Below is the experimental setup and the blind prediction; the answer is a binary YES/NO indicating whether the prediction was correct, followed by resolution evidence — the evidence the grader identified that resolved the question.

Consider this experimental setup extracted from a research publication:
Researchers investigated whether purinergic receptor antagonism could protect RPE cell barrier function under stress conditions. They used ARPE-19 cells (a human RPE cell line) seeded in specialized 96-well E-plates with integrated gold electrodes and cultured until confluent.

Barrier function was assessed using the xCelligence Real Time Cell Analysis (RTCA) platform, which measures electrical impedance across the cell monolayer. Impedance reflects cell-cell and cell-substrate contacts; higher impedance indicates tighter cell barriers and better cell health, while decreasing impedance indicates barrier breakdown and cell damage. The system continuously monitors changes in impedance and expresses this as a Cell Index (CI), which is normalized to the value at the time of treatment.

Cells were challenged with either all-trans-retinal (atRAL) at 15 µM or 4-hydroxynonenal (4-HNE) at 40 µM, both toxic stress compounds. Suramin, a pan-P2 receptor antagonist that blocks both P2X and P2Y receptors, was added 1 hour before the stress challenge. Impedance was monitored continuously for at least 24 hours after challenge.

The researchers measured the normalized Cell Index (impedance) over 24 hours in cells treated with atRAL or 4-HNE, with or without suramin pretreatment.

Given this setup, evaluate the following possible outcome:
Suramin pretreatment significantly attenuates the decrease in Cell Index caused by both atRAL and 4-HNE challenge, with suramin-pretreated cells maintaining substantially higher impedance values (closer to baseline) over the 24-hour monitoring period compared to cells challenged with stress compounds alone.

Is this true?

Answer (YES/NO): YES